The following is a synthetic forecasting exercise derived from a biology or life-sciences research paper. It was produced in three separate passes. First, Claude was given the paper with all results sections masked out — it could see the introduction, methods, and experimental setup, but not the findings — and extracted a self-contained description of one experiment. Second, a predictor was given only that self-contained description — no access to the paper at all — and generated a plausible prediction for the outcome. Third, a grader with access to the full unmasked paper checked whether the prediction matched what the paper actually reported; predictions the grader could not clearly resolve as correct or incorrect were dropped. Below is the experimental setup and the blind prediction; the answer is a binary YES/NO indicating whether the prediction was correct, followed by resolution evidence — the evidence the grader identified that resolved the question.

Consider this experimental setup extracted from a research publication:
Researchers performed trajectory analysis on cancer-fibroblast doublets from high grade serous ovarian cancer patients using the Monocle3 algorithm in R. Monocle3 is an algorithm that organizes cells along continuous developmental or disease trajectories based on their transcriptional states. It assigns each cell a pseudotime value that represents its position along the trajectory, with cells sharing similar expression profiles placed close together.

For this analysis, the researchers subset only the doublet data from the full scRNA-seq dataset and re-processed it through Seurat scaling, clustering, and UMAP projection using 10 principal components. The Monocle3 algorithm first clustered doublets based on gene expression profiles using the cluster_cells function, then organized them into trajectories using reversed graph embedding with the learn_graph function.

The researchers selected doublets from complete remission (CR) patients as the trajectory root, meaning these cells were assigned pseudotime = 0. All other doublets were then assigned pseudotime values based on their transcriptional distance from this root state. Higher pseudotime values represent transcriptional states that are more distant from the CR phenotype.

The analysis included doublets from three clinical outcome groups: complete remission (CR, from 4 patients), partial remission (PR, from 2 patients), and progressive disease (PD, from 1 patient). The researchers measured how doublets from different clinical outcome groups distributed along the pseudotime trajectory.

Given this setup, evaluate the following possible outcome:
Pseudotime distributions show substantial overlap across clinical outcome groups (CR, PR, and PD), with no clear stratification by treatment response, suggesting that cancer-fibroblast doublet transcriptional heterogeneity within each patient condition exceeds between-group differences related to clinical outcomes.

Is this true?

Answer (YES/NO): NO